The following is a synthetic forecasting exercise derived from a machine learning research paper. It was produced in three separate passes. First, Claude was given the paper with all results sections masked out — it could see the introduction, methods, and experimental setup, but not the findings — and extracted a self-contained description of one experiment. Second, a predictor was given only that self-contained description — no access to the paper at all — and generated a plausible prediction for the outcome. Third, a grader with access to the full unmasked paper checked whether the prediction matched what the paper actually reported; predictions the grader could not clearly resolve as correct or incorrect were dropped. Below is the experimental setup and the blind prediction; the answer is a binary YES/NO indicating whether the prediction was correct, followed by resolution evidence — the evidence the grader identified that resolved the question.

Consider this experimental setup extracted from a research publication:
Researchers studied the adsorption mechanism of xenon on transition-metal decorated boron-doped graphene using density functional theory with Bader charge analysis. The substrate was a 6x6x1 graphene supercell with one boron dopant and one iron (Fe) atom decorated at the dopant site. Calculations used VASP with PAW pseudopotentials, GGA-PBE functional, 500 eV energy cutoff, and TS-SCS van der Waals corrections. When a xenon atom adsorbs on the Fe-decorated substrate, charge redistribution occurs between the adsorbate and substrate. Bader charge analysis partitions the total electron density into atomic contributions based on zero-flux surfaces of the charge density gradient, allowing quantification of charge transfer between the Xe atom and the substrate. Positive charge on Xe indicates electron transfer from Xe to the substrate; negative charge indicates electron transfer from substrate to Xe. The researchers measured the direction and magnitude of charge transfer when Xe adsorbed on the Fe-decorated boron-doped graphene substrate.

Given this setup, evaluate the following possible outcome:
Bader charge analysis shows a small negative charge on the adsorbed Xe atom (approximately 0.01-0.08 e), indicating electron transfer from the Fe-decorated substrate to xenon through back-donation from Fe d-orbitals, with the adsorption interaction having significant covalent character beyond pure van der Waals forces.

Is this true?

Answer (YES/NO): NO